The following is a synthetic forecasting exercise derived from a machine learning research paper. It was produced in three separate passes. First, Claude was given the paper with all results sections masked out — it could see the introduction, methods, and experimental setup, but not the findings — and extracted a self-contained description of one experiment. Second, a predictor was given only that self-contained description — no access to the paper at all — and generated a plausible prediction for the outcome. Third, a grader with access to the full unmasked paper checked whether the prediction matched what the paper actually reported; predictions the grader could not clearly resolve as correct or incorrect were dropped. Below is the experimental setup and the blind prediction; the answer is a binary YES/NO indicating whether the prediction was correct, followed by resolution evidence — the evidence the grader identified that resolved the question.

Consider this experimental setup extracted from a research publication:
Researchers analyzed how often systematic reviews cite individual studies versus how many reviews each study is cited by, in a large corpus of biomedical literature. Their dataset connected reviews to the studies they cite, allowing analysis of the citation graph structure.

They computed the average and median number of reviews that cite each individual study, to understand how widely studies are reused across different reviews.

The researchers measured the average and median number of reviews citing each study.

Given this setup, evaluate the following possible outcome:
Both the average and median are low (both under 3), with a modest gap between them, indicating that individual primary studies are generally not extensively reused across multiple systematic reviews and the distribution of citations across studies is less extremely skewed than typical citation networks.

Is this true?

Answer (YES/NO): YES